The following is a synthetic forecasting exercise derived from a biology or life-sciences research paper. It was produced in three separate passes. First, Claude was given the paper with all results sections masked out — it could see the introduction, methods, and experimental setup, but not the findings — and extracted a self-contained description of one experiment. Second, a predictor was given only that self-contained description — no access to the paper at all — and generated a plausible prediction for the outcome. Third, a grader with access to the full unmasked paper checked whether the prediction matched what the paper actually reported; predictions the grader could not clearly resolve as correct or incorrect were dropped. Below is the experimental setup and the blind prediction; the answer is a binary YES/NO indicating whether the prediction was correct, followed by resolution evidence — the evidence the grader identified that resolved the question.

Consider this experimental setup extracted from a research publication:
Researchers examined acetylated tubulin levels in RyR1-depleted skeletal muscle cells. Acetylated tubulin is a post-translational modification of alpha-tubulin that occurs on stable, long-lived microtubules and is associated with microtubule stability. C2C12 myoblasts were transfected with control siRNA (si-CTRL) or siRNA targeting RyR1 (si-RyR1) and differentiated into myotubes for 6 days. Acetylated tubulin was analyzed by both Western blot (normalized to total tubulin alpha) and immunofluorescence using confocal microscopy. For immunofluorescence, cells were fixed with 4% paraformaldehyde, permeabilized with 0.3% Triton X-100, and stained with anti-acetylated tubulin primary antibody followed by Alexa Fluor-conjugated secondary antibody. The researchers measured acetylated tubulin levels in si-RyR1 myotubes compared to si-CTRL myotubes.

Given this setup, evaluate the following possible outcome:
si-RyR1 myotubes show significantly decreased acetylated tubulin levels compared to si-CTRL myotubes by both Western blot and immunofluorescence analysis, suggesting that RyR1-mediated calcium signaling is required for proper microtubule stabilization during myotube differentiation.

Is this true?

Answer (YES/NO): NO